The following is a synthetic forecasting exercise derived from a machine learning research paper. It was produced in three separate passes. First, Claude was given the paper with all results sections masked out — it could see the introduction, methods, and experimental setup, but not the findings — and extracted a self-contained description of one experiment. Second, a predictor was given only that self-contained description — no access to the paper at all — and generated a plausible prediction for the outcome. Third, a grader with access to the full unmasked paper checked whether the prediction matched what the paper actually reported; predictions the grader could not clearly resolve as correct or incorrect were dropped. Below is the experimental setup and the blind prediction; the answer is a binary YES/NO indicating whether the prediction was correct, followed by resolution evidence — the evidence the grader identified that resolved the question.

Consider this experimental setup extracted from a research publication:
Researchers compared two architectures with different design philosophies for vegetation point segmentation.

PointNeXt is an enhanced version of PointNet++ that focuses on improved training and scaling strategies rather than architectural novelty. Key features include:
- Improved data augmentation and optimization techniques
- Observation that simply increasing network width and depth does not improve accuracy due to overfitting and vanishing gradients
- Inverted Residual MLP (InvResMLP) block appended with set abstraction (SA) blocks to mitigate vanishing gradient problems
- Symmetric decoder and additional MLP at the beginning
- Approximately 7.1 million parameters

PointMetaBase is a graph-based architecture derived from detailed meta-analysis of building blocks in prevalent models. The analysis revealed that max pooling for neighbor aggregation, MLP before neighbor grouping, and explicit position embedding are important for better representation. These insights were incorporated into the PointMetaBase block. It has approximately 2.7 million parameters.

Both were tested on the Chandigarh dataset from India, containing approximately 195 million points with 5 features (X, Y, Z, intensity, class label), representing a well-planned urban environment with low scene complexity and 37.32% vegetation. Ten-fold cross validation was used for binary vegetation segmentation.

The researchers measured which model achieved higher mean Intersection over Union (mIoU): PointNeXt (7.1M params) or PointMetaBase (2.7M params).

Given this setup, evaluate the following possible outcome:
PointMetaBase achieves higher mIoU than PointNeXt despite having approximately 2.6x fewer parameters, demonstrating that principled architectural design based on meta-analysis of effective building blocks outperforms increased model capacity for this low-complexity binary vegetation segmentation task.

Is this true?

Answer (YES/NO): YES